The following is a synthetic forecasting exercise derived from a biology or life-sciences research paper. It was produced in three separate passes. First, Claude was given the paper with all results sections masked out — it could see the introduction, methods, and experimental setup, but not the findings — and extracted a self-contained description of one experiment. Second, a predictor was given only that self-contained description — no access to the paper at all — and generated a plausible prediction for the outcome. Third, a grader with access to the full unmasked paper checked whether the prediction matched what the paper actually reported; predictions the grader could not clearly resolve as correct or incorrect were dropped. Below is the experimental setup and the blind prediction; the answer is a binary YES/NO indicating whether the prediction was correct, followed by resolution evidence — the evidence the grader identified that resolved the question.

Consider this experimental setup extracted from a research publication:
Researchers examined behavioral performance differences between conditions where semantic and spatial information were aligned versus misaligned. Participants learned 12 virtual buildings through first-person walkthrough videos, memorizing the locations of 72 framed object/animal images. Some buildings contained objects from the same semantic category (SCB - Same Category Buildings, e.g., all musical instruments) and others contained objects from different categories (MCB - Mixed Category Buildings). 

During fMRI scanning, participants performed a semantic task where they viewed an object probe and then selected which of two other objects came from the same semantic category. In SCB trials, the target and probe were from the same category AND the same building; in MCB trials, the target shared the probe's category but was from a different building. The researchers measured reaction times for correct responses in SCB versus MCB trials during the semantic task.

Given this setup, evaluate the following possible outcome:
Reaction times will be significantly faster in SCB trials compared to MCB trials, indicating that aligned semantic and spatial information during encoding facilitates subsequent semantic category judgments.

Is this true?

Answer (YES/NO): NO